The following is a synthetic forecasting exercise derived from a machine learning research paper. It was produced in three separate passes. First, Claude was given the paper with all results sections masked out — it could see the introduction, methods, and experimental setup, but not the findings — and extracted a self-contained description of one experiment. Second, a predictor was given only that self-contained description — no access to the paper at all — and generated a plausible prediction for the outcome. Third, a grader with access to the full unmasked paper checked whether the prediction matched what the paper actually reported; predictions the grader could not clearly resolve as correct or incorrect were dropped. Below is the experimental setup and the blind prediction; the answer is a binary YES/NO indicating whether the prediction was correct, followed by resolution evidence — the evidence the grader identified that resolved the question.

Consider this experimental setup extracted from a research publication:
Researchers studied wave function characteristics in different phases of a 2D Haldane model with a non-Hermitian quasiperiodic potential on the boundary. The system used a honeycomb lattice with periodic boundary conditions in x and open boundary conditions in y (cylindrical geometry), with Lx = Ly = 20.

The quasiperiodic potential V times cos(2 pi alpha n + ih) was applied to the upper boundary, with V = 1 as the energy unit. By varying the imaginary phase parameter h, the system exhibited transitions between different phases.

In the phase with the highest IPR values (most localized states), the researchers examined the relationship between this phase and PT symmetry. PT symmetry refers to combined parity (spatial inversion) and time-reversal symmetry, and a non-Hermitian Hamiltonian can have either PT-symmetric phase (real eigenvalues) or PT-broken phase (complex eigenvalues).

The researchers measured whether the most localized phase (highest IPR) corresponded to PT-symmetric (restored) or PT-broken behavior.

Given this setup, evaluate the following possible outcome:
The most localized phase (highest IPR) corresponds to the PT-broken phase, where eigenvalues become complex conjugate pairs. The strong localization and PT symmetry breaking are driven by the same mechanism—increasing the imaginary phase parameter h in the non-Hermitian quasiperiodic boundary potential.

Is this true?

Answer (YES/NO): NO